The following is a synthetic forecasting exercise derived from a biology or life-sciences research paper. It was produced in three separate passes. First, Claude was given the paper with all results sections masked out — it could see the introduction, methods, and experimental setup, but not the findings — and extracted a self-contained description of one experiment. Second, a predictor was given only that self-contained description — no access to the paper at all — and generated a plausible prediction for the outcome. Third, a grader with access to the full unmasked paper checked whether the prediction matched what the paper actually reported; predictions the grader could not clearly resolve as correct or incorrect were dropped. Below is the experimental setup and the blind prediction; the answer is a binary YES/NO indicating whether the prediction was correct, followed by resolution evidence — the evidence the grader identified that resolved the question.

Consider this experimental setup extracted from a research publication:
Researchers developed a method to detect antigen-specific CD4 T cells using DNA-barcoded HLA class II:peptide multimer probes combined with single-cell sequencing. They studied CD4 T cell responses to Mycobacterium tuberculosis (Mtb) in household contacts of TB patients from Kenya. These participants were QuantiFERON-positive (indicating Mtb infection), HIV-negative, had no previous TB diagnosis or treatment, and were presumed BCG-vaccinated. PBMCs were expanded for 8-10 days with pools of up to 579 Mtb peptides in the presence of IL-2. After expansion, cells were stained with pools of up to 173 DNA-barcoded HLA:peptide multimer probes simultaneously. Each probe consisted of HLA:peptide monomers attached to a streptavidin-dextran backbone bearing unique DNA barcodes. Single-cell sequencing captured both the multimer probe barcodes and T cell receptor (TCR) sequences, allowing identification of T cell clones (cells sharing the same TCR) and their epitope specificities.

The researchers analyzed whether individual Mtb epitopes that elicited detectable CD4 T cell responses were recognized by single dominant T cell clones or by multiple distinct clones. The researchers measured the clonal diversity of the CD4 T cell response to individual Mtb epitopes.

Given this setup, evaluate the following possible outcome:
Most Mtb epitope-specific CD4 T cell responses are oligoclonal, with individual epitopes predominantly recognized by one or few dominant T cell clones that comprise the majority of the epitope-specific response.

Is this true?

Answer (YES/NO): NO